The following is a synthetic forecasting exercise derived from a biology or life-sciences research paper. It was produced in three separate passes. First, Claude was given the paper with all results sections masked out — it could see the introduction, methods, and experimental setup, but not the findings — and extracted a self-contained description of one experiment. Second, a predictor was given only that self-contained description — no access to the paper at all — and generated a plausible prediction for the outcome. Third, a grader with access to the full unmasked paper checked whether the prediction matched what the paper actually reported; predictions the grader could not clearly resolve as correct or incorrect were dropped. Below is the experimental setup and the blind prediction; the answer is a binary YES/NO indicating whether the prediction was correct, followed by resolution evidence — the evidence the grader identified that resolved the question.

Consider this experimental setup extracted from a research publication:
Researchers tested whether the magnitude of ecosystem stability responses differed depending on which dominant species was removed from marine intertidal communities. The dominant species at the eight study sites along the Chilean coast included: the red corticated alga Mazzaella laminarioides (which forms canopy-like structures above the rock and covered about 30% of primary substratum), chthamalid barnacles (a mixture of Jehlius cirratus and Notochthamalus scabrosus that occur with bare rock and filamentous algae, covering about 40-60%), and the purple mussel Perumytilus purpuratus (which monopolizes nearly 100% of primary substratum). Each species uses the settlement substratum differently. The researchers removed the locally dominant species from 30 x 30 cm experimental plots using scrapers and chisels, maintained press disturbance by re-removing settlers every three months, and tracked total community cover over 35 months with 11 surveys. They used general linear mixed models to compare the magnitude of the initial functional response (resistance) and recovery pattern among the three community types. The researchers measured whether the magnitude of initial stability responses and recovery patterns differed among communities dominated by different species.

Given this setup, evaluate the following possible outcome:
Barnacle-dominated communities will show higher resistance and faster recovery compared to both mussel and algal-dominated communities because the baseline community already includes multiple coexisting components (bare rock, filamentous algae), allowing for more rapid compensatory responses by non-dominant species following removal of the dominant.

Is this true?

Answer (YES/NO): NO